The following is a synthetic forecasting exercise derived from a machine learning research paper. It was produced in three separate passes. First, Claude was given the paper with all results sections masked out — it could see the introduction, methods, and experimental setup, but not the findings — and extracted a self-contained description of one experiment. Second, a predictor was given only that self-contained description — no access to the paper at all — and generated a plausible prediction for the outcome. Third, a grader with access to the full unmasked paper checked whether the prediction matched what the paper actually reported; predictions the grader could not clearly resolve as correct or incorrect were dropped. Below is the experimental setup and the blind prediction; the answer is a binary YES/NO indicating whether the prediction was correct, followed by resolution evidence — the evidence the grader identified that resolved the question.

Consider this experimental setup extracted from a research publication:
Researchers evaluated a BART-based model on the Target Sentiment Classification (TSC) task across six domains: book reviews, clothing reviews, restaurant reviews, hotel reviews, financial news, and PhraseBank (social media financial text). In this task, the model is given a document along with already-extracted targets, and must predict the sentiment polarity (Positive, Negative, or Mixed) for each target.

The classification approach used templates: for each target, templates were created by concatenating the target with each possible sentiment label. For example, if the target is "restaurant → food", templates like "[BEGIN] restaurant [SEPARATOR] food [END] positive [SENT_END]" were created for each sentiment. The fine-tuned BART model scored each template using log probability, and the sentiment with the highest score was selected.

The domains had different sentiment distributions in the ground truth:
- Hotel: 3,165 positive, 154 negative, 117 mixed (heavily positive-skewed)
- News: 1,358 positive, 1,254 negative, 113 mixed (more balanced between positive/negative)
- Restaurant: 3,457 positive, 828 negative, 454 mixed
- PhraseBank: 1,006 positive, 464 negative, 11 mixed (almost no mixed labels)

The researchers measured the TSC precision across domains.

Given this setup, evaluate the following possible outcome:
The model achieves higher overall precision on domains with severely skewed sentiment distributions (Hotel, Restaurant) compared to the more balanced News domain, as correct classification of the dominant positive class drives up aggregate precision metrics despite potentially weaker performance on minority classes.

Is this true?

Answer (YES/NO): YES